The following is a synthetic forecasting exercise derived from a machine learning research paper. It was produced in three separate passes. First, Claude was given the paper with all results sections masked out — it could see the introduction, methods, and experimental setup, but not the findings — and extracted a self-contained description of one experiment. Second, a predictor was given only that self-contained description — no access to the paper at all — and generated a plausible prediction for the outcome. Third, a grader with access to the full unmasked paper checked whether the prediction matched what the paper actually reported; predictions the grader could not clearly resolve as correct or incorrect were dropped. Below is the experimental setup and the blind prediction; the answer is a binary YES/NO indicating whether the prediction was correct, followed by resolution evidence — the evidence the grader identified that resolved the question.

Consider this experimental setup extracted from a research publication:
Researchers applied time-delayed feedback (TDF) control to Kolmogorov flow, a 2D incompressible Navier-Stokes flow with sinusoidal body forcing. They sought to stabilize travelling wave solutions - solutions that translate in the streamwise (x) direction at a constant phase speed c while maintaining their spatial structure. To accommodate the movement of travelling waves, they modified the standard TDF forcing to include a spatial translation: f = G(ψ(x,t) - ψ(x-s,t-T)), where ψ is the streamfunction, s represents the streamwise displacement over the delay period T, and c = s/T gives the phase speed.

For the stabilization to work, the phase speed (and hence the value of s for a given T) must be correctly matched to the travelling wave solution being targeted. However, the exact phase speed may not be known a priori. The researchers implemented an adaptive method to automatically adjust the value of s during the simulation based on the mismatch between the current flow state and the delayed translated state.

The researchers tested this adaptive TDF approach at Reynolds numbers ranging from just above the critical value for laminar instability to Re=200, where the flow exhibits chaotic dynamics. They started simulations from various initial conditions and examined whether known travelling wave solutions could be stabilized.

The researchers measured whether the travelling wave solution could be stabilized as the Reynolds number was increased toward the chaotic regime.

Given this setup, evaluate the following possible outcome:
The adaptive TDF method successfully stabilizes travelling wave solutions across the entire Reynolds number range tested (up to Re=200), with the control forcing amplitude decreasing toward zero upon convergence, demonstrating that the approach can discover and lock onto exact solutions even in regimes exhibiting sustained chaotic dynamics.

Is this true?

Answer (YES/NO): NO